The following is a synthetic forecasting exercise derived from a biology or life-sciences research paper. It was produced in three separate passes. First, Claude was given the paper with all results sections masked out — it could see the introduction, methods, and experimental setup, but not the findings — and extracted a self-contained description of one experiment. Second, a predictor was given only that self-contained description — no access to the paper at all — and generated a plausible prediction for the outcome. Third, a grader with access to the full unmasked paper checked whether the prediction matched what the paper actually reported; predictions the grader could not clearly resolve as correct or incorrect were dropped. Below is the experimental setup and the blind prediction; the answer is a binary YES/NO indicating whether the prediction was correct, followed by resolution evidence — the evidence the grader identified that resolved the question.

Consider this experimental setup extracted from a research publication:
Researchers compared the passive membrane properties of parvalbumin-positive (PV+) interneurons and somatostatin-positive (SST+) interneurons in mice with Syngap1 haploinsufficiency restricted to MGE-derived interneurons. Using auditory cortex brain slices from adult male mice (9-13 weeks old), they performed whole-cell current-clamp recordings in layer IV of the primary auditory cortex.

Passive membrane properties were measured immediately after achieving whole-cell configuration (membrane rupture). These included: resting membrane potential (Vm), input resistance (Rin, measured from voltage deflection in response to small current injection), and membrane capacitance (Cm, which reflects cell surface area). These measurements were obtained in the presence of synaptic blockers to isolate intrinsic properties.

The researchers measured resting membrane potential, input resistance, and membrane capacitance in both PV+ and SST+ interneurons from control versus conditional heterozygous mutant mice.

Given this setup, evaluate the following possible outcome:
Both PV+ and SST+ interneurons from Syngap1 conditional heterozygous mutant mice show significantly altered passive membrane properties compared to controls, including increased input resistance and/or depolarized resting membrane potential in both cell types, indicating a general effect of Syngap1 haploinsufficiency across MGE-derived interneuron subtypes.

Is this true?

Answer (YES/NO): NO